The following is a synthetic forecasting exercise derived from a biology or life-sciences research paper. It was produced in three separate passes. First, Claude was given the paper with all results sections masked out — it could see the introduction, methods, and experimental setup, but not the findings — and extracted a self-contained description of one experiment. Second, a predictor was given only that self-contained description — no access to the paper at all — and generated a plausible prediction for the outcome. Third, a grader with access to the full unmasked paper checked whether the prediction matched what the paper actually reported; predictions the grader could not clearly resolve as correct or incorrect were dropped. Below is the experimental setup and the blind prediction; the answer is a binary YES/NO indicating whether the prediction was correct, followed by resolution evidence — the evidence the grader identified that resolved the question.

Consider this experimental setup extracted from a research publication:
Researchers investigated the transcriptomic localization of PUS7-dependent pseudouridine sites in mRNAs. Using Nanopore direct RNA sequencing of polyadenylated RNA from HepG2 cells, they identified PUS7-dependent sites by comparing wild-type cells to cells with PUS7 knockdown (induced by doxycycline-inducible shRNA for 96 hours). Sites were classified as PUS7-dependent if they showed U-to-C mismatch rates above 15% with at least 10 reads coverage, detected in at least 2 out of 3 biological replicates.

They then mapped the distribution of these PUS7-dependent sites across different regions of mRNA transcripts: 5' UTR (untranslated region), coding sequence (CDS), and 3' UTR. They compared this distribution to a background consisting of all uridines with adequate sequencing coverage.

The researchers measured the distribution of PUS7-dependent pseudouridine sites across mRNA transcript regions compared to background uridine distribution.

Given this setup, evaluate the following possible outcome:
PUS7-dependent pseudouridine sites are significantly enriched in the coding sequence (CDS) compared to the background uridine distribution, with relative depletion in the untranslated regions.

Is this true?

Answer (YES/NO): NO